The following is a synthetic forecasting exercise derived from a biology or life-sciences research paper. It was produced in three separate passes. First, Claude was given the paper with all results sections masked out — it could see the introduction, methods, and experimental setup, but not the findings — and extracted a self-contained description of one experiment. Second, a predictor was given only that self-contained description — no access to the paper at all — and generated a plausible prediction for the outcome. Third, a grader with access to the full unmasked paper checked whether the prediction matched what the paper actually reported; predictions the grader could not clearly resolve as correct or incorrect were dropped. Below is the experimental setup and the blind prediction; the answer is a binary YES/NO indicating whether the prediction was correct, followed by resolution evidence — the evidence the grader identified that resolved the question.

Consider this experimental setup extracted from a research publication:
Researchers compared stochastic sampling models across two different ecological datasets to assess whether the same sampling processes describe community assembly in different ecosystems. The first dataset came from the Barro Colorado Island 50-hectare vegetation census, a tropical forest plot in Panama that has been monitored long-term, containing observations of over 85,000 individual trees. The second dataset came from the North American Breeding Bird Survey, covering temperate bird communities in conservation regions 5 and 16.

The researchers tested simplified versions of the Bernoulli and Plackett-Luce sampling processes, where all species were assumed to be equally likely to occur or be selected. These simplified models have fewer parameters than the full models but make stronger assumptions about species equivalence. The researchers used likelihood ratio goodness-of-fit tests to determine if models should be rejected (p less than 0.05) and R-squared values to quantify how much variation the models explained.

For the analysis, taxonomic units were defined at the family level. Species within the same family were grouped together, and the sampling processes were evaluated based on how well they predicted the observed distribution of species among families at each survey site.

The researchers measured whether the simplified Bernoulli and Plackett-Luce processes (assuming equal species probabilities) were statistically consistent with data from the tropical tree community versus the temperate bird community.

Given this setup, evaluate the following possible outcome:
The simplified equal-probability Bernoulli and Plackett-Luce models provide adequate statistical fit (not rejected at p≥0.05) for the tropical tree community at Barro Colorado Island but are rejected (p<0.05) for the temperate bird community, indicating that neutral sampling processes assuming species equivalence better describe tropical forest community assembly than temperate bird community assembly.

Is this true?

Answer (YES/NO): YES